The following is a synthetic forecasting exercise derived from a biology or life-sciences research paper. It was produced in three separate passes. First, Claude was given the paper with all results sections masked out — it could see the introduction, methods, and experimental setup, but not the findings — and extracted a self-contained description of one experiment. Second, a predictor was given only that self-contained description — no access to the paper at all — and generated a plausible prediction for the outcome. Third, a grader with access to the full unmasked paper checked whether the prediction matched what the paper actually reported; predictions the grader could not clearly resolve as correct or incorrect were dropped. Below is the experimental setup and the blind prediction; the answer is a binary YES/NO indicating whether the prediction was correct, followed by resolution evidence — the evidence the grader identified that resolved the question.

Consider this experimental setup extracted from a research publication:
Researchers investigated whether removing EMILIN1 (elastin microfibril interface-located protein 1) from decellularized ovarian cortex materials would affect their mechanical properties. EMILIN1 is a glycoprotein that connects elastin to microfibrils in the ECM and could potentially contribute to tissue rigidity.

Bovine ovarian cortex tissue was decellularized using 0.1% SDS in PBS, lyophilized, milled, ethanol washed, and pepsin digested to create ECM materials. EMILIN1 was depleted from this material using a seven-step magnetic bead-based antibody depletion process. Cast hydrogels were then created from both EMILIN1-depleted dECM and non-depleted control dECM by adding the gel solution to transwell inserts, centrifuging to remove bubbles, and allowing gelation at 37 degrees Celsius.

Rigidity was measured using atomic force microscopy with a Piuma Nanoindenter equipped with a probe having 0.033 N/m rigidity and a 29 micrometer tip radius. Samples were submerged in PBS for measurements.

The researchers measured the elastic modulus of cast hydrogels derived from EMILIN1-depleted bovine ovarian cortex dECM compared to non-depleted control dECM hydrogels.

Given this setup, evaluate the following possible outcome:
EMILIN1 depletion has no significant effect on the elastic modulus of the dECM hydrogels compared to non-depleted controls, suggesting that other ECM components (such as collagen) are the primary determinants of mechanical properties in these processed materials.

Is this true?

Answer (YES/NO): YES